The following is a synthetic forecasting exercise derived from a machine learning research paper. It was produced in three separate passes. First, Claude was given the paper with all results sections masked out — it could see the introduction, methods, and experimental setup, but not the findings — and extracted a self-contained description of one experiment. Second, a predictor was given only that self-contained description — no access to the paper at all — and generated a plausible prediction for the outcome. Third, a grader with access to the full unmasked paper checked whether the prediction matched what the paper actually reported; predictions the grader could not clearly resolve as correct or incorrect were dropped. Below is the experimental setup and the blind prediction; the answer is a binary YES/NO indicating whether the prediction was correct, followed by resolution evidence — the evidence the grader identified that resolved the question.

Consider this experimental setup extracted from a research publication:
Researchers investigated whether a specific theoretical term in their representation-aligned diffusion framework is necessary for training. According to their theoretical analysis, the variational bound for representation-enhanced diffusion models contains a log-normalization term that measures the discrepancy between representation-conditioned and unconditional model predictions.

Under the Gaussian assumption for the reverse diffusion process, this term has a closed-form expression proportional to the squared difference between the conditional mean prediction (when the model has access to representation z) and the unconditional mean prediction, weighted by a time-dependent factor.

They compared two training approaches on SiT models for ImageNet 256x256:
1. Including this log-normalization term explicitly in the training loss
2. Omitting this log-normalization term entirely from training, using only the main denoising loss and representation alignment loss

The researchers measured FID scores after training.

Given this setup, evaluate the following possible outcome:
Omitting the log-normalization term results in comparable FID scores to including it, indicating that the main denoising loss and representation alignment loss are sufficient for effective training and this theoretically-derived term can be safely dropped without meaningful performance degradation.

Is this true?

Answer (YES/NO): YES